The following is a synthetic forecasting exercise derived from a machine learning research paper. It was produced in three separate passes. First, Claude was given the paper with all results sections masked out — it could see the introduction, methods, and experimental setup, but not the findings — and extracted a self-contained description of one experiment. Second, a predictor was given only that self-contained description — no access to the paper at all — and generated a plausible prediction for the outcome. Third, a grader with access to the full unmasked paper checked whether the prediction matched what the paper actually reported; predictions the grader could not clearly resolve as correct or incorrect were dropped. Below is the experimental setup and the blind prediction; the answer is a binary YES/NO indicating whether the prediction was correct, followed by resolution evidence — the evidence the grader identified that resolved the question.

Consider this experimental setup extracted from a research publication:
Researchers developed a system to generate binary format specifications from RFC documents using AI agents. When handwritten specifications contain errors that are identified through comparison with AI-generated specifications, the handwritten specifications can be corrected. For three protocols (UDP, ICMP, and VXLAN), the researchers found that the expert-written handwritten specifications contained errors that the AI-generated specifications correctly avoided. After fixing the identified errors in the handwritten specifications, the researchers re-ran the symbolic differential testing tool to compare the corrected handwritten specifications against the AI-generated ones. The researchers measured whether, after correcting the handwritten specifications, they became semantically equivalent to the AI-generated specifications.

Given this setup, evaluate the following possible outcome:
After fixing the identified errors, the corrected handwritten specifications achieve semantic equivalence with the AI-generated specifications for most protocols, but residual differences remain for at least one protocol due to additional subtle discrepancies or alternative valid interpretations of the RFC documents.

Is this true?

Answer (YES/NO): NO